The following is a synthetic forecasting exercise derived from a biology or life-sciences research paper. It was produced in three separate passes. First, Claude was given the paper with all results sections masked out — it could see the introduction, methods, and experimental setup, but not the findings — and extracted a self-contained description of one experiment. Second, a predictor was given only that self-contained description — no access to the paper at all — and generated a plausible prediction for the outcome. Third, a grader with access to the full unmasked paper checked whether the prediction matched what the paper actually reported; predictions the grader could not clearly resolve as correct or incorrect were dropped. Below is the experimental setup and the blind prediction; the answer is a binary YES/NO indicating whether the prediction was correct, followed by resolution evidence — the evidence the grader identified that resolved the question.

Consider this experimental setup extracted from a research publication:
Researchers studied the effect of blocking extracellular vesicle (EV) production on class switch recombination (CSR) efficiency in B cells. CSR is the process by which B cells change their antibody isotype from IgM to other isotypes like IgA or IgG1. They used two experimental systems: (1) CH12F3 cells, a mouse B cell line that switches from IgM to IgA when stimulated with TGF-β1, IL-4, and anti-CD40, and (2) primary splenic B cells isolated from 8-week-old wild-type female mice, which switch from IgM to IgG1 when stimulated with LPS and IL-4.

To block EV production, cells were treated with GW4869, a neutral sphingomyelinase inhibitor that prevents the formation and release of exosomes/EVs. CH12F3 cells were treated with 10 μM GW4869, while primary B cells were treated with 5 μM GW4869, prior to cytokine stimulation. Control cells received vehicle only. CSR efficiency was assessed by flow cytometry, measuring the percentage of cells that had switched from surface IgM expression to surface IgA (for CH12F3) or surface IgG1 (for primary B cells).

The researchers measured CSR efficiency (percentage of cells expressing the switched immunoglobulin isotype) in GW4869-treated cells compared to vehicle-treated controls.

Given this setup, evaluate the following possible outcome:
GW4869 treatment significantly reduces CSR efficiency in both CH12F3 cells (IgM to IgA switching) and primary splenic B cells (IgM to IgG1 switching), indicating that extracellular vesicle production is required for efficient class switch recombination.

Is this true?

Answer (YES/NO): NO